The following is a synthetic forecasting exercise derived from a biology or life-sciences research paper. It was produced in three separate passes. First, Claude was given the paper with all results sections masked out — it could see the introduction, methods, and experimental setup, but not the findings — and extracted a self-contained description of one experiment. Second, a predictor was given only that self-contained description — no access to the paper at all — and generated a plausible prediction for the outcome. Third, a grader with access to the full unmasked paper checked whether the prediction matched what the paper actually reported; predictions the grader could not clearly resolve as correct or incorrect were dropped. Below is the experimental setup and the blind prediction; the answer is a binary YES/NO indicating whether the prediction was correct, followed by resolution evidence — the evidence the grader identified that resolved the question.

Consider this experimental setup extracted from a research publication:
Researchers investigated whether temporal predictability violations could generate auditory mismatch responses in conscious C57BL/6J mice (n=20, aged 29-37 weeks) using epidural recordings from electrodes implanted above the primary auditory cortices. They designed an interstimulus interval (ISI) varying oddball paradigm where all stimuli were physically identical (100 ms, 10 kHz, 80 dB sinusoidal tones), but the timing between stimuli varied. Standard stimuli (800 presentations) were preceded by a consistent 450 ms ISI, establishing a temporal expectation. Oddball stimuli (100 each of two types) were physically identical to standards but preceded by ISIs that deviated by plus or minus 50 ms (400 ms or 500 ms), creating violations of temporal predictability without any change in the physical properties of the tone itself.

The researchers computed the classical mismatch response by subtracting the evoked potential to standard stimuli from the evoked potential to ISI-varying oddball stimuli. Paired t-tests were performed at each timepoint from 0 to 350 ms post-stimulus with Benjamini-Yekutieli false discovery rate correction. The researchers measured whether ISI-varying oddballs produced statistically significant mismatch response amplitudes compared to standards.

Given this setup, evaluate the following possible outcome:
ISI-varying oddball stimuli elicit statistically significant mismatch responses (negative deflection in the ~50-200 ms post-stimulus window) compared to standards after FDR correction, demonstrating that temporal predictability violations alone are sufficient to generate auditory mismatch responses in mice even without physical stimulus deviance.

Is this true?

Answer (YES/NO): NO